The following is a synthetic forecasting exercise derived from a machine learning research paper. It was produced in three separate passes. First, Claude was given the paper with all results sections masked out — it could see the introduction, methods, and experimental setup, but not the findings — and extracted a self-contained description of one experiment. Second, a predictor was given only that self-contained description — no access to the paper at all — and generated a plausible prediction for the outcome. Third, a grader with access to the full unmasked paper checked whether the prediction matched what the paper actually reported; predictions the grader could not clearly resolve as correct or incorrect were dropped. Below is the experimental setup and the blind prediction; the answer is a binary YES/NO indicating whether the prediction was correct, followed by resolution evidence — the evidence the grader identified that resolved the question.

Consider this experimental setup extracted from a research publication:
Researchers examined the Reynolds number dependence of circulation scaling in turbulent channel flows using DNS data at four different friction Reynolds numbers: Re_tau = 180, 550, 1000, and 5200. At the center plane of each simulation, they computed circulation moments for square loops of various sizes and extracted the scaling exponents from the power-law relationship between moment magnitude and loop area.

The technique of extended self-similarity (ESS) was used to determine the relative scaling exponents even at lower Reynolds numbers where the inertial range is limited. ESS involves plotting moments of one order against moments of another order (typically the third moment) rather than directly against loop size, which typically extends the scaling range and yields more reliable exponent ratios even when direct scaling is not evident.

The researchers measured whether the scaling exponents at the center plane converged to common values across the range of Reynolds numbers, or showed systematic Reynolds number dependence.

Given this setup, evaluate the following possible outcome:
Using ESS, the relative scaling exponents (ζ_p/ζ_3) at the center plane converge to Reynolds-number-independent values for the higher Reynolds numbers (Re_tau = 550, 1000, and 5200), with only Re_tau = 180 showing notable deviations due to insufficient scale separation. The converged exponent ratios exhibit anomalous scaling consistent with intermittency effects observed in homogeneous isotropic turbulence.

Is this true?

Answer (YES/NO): NO